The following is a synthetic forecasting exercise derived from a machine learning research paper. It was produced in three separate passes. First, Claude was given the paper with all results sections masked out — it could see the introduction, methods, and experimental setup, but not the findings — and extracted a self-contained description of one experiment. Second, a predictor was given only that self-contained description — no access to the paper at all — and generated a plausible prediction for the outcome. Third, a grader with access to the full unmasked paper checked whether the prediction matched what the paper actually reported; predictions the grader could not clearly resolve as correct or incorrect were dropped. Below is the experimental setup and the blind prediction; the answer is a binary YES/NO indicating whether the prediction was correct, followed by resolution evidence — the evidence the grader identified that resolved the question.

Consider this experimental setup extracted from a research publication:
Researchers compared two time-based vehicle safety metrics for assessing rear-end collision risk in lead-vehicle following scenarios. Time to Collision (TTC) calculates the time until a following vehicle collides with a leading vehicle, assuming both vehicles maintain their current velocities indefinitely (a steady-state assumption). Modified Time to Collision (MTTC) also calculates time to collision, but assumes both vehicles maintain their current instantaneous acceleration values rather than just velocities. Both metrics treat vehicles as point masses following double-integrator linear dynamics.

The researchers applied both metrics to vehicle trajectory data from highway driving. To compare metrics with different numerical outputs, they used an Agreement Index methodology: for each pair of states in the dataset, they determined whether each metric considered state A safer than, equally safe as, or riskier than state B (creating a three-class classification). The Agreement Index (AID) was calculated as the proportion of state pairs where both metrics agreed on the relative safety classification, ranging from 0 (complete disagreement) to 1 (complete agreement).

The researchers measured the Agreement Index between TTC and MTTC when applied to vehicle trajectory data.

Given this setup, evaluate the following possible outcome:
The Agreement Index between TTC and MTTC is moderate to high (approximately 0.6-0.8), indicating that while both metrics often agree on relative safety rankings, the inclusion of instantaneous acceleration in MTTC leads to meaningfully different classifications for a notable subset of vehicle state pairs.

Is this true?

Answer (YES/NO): YES